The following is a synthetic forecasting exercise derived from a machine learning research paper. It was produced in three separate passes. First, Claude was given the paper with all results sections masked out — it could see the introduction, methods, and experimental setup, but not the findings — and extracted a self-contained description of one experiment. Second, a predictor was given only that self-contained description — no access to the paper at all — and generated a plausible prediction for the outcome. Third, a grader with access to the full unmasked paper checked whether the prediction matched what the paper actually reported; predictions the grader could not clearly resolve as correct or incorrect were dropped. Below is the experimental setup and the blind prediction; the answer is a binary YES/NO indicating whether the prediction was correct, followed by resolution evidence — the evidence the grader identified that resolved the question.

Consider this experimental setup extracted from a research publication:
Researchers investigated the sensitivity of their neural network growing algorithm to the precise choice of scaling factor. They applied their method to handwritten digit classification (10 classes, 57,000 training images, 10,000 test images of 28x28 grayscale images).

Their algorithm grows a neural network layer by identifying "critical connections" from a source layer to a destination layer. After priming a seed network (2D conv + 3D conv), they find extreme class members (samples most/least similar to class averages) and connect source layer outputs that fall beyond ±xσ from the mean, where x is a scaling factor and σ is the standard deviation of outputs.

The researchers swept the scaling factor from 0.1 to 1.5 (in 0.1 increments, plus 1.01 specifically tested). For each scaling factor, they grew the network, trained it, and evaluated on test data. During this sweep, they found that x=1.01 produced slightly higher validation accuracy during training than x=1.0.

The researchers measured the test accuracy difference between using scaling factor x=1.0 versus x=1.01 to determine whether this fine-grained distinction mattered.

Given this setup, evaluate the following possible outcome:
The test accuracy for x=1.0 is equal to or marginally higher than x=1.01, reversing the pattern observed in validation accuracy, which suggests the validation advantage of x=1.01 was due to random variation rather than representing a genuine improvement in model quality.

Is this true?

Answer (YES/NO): NO